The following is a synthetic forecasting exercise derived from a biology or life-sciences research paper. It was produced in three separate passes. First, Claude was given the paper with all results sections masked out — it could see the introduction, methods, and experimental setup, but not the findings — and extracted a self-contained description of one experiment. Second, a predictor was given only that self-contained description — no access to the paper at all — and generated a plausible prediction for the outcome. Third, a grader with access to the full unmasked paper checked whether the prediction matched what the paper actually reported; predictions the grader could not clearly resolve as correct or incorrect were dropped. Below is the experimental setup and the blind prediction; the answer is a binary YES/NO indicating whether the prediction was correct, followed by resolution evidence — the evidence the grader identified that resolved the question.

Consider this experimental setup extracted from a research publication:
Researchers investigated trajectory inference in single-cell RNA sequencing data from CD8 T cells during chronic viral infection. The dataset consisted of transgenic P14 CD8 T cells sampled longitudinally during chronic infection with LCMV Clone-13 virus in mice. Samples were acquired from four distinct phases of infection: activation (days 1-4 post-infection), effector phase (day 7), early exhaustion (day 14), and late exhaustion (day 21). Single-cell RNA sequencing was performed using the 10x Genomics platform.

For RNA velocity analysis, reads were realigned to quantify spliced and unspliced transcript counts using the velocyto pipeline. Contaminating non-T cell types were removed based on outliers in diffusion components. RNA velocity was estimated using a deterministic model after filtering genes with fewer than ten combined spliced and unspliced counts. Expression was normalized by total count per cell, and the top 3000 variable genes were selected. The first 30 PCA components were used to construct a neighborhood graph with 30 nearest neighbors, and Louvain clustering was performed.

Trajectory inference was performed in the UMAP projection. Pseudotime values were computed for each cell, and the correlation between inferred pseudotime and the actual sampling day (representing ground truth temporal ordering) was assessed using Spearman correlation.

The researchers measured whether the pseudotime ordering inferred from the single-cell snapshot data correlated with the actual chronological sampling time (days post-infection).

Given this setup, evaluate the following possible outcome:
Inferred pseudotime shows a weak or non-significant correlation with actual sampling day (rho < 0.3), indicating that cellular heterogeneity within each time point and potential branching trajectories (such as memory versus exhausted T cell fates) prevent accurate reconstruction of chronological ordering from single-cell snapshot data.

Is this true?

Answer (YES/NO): NO